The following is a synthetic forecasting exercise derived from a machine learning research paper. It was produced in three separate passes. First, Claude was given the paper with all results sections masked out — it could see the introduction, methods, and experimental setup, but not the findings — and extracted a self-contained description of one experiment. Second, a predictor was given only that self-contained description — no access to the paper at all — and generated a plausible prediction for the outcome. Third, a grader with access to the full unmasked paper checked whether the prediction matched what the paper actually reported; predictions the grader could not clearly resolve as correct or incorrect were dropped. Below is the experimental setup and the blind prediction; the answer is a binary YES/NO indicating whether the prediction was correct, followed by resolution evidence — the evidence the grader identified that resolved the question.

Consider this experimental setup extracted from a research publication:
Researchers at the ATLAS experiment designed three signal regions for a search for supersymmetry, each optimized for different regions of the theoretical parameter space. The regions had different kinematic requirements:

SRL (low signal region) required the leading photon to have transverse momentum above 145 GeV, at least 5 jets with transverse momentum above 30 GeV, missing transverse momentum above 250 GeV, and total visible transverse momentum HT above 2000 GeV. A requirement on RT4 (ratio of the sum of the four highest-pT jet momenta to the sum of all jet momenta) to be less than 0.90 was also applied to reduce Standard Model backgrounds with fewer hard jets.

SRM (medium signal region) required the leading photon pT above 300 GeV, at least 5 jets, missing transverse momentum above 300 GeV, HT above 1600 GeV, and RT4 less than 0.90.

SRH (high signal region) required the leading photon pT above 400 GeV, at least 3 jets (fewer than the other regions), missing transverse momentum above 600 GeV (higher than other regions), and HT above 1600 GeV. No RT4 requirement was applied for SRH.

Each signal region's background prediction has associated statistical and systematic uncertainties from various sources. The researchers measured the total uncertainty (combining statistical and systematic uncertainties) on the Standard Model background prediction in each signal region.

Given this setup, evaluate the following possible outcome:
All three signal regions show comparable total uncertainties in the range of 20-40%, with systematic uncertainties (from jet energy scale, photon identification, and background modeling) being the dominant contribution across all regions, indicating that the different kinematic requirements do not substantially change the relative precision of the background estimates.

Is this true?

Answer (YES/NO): NO